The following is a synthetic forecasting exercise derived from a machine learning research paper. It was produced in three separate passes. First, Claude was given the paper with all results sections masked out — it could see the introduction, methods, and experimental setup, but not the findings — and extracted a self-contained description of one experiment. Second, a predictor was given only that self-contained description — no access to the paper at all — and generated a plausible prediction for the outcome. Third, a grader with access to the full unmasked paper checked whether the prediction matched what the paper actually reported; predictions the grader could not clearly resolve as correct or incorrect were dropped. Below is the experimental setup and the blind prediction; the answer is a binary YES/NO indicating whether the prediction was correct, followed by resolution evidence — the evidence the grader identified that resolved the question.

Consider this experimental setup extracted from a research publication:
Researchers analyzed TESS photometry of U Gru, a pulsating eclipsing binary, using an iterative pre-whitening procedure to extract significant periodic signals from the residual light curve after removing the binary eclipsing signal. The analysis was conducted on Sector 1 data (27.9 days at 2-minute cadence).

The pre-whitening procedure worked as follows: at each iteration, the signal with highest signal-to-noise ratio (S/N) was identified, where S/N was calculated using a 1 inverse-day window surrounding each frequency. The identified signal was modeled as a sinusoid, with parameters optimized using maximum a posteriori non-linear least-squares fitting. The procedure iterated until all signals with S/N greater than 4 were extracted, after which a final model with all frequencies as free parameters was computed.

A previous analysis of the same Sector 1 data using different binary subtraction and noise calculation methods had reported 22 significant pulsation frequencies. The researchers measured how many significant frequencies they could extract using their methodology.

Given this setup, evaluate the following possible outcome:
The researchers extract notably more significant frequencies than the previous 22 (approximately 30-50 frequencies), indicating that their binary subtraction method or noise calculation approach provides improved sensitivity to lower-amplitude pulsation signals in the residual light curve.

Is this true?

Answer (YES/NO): NO